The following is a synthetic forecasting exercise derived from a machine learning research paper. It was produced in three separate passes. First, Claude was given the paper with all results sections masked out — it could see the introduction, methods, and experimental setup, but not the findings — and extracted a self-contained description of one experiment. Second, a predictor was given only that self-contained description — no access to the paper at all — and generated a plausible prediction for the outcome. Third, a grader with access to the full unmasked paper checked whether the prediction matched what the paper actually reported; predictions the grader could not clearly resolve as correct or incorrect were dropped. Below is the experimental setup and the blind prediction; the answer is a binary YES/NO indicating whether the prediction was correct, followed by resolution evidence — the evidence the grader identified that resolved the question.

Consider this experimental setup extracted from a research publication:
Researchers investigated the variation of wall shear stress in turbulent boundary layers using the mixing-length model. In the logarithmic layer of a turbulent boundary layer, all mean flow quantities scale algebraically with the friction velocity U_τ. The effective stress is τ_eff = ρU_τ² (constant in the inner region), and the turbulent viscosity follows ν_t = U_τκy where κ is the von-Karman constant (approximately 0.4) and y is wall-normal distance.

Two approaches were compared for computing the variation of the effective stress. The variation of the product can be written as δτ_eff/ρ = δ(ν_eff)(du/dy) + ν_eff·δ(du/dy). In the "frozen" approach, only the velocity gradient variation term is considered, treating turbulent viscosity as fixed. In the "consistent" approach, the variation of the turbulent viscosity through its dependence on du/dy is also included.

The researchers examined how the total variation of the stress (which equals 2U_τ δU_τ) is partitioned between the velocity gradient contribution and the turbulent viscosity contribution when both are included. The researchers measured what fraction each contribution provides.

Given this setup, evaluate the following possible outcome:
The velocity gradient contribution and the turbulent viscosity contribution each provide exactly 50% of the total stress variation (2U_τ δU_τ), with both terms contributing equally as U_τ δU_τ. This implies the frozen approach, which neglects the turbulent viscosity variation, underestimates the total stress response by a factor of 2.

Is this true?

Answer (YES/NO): YES